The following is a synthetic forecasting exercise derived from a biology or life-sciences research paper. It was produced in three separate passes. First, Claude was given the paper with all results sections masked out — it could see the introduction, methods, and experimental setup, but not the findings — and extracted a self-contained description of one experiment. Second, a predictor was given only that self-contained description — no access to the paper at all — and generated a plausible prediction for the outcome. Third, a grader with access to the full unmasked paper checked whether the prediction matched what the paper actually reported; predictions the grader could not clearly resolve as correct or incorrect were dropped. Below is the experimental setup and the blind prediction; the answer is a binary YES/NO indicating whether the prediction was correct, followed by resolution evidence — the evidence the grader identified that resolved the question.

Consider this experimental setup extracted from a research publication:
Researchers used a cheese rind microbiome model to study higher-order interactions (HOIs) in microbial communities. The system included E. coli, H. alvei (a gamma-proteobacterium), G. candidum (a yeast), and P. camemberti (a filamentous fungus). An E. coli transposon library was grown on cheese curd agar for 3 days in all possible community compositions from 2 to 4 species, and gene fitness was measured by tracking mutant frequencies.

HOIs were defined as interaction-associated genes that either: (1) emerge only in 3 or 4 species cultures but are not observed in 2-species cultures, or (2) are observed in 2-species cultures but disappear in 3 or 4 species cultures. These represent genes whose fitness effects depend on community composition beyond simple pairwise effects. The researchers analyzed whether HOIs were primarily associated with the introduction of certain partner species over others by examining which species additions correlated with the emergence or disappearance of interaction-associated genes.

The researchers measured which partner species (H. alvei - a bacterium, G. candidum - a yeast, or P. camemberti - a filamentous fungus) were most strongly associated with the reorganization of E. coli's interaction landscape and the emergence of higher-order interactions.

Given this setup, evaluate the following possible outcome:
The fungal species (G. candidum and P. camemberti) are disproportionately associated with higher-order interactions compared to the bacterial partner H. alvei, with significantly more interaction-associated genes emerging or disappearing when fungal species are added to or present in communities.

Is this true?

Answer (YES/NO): YES